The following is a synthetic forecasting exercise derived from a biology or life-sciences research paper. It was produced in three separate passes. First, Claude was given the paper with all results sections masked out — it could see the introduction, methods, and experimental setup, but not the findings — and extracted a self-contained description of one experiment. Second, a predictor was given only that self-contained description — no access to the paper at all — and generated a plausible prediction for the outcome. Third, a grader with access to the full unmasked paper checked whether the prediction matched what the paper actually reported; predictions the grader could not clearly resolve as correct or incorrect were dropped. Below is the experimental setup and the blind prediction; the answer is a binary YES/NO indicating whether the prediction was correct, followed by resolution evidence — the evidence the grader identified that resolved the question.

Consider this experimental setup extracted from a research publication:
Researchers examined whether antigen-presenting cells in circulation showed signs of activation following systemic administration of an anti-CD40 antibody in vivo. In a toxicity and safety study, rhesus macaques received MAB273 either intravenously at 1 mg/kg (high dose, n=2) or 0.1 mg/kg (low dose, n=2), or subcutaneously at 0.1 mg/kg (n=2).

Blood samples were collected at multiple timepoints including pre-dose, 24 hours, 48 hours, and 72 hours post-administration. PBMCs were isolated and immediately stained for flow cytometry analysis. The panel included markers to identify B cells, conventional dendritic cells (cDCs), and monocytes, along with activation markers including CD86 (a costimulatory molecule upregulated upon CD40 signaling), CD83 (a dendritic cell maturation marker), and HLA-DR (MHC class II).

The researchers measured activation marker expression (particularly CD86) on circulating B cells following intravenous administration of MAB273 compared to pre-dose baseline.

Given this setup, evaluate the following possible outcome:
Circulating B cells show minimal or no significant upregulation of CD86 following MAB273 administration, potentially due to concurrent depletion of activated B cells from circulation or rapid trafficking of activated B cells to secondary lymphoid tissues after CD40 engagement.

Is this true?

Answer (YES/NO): NO